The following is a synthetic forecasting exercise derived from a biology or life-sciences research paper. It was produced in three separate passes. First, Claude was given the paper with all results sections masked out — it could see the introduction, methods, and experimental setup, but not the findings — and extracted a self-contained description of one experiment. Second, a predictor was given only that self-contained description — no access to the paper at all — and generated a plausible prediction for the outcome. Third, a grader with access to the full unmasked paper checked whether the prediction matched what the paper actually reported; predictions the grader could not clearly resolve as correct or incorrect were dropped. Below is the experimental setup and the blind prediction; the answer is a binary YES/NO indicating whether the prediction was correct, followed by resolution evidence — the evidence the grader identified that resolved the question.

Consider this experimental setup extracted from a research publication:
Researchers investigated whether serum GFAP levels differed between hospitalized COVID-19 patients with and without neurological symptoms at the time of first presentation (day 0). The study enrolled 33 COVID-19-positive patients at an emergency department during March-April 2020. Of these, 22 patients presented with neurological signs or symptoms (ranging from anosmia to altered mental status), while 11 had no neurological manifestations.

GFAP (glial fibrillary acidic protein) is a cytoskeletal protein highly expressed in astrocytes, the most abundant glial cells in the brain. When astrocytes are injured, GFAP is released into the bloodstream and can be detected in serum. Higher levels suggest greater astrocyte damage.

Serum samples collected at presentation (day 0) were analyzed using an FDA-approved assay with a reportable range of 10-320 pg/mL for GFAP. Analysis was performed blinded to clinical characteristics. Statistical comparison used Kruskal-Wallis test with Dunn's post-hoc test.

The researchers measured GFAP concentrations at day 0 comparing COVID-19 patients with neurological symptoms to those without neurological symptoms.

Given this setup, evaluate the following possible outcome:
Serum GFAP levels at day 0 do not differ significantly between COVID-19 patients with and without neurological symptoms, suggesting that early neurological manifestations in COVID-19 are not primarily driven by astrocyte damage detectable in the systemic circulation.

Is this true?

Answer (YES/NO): YES